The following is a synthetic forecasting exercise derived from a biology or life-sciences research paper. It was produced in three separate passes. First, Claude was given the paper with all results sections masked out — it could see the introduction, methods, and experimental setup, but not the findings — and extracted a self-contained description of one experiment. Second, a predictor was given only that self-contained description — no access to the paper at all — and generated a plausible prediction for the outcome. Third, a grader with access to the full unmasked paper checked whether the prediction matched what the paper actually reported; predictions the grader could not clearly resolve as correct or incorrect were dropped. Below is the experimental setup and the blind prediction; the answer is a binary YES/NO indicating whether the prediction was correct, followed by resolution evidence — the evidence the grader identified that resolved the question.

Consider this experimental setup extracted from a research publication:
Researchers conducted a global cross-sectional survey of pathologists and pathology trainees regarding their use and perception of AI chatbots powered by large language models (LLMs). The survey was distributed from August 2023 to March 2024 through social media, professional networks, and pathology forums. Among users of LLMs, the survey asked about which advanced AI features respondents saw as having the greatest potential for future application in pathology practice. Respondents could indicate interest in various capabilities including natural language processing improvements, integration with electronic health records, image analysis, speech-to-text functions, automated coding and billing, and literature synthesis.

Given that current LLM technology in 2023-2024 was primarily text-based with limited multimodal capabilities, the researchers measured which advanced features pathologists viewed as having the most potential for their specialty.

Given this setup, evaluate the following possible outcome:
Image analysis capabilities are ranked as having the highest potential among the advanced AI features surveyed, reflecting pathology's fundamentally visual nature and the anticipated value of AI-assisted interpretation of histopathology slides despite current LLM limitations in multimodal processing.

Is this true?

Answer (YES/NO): YES